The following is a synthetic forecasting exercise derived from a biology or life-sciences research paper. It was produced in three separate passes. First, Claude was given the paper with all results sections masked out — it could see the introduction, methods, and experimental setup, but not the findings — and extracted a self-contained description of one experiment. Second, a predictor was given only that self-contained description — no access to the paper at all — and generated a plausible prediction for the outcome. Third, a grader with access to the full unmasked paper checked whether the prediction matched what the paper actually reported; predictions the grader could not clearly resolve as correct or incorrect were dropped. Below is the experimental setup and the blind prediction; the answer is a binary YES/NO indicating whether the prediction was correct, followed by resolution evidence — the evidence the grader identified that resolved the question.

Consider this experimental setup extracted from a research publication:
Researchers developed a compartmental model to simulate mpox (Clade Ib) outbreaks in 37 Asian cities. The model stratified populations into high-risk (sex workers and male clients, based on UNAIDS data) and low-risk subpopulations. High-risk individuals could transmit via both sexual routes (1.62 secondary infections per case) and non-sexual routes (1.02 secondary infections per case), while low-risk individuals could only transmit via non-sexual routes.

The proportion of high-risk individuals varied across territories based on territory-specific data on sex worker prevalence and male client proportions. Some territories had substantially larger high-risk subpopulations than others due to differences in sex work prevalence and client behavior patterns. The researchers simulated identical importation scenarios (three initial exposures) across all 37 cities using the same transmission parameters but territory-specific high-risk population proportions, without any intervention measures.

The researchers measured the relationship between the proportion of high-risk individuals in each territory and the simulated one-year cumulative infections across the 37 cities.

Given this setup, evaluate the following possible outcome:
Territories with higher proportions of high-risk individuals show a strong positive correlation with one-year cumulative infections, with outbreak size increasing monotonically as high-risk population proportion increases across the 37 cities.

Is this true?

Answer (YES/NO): NO